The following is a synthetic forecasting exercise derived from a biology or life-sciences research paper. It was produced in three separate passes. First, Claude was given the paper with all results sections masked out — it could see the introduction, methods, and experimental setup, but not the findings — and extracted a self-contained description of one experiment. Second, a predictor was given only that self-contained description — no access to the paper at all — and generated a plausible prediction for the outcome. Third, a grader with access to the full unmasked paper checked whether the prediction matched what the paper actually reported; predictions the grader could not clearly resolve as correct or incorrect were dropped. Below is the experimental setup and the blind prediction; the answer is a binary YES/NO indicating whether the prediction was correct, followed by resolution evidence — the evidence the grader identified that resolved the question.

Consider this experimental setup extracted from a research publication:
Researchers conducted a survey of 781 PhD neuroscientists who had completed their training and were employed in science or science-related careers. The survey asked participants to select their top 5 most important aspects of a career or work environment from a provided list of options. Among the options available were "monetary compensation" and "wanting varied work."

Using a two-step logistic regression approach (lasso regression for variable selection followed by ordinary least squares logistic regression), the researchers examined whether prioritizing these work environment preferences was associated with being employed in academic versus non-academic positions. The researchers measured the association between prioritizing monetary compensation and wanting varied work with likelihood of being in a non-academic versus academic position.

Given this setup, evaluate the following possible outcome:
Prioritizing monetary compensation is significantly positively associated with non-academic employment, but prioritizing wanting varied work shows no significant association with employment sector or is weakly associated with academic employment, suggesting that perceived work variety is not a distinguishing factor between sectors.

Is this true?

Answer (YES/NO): NO